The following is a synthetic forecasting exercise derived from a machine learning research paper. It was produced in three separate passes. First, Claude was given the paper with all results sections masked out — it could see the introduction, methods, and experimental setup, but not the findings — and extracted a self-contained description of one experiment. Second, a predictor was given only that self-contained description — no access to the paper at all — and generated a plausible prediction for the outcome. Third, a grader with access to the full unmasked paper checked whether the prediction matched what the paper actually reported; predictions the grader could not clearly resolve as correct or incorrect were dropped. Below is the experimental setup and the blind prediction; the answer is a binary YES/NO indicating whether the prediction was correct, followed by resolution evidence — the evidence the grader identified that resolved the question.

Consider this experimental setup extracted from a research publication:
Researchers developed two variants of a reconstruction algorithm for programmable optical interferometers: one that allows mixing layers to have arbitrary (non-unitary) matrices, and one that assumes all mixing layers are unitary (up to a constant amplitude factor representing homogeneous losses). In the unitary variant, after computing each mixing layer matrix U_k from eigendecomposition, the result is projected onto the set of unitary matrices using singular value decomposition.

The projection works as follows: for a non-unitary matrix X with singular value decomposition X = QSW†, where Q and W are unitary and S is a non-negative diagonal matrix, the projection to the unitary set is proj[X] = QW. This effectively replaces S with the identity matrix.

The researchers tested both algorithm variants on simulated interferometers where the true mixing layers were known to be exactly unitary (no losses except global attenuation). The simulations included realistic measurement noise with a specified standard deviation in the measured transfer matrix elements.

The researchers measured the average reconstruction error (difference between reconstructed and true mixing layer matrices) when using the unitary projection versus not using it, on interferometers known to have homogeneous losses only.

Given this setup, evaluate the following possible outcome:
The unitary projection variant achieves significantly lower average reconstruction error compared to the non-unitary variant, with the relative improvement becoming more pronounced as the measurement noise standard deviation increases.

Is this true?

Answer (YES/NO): NO